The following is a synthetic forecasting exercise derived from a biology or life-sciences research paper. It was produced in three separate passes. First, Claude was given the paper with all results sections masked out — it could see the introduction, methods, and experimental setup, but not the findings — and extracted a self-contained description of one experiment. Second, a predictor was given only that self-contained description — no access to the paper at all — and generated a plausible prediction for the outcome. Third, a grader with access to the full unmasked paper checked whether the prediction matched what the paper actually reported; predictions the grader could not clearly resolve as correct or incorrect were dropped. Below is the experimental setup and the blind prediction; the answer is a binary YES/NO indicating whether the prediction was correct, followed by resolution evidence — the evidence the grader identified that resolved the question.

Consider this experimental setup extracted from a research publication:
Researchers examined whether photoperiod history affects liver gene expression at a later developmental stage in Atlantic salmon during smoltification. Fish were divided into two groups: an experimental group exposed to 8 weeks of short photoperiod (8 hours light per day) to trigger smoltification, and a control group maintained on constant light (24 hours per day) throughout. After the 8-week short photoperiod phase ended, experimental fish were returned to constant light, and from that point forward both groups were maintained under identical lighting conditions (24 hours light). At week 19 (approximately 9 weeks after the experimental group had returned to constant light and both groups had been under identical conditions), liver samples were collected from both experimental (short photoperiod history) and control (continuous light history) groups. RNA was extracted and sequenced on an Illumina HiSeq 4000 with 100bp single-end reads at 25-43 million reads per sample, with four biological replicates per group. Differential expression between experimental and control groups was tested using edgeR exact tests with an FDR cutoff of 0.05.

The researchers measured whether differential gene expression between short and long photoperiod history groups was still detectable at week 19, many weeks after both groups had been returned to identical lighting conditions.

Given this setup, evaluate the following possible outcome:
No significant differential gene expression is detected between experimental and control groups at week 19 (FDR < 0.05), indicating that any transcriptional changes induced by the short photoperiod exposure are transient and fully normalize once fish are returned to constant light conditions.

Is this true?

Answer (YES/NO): NO